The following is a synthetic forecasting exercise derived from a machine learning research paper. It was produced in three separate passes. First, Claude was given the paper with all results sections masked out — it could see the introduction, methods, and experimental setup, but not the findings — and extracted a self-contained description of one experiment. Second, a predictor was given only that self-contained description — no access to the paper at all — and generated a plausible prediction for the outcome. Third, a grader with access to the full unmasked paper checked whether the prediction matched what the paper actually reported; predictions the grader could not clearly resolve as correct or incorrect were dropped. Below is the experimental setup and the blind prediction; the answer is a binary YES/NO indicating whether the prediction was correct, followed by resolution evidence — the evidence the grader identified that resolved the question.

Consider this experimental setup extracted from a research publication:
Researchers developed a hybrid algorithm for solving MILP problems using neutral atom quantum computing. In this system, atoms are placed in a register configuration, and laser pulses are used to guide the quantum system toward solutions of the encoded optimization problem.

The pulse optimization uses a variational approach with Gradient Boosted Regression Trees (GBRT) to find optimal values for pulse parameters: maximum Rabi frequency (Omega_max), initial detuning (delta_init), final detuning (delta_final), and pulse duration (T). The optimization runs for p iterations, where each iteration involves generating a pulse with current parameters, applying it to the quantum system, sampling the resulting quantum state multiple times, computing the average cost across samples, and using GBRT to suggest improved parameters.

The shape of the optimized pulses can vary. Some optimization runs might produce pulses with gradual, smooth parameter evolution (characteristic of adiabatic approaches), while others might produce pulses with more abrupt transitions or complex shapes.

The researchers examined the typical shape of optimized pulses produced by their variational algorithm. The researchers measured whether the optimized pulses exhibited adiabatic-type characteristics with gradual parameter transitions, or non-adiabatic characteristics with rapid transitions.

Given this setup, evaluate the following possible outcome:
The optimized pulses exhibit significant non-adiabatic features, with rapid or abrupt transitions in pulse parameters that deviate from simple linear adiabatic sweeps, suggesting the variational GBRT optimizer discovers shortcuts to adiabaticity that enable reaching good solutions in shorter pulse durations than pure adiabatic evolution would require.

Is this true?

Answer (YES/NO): NO